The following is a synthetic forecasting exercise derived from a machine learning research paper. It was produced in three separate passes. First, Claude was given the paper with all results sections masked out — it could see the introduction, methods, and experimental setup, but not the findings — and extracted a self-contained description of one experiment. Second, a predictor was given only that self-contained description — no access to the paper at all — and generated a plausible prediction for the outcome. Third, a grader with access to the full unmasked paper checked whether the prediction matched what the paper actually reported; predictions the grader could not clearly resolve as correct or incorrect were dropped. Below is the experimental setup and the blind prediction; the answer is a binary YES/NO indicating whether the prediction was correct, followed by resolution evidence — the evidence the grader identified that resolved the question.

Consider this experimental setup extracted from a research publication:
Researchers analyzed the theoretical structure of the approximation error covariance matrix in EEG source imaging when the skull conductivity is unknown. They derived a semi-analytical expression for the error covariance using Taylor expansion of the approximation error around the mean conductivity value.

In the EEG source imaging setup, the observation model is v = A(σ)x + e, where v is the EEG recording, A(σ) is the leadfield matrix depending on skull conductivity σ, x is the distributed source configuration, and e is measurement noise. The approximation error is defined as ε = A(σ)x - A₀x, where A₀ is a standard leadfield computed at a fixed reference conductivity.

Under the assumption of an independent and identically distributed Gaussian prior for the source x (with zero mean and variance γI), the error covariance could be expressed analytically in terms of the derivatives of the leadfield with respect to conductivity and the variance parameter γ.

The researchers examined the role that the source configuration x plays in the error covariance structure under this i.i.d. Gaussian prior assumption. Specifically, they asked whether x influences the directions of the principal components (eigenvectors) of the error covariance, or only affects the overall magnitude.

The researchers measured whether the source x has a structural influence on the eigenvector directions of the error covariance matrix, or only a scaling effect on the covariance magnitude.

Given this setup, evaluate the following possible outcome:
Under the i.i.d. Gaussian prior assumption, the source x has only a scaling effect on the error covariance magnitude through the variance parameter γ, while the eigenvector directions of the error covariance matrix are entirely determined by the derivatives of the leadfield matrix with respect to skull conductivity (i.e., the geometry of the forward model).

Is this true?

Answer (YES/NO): YES